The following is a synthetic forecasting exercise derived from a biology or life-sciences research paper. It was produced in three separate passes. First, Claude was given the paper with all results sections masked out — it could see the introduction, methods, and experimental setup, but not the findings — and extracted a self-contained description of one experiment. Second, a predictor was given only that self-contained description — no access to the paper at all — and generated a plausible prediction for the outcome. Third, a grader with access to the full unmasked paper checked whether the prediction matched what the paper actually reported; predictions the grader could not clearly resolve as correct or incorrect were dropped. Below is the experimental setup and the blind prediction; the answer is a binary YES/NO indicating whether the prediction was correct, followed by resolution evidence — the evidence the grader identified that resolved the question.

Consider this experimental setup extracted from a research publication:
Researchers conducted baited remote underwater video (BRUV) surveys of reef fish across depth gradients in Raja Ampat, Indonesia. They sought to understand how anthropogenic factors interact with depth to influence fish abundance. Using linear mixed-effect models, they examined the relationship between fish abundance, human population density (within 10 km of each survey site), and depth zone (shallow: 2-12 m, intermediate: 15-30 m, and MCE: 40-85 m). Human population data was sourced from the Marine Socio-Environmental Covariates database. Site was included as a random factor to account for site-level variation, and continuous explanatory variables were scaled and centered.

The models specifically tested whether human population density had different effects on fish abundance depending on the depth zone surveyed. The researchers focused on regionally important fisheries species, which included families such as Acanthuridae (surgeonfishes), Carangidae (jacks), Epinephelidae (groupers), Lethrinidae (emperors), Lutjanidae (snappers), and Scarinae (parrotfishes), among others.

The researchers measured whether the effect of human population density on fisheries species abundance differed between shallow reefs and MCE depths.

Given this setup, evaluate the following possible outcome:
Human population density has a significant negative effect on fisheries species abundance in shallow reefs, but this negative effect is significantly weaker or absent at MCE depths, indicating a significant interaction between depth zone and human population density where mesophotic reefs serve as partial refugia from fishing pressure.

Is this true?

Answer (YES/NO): NO